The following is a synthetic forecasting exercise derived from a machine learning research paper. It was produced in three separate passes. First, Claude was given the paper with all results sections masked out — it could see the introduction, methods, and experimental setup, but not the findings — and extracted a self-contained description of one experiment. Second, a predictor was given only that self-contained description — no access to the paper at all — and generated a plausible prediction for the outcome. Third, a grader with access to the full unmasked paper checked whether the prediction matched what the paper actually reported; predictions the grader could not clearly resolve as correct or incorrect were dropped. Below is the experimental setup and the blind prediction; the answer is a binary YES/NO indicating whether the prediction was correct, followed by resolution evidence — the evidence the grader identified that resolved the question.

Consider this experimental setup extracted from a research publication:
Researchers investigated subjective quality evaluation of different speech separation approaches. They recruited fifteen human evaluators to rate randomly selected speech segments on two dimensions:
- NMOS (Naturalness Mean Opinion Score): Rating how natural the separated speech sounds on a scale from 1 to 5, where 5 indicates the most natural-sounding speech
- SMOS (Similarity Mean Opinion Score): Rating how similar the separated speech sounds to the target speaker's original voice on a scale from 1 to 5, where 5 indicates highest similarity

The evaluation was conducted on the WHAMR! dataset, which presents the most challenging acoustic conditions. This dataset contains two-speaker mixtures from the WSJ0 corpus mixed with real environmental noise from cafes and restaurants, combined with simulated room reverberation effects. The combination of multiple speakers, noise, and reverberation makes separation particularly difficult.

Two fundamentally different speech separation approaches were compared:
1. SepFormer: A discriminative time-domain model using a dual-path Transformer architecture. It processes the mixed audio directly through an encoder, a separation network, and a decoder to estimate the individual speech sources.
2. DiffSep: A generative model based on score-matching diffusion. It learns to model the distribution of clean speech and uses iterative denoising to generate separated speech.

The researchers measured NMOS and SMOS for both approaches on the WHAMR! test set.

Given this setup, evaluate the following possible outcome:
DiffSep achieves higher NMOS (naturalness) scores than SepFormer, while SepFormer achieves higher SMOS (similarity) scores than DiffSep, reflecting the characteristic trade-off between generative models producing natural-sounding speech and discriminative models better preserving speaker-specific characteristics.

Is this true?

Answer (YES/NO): NO